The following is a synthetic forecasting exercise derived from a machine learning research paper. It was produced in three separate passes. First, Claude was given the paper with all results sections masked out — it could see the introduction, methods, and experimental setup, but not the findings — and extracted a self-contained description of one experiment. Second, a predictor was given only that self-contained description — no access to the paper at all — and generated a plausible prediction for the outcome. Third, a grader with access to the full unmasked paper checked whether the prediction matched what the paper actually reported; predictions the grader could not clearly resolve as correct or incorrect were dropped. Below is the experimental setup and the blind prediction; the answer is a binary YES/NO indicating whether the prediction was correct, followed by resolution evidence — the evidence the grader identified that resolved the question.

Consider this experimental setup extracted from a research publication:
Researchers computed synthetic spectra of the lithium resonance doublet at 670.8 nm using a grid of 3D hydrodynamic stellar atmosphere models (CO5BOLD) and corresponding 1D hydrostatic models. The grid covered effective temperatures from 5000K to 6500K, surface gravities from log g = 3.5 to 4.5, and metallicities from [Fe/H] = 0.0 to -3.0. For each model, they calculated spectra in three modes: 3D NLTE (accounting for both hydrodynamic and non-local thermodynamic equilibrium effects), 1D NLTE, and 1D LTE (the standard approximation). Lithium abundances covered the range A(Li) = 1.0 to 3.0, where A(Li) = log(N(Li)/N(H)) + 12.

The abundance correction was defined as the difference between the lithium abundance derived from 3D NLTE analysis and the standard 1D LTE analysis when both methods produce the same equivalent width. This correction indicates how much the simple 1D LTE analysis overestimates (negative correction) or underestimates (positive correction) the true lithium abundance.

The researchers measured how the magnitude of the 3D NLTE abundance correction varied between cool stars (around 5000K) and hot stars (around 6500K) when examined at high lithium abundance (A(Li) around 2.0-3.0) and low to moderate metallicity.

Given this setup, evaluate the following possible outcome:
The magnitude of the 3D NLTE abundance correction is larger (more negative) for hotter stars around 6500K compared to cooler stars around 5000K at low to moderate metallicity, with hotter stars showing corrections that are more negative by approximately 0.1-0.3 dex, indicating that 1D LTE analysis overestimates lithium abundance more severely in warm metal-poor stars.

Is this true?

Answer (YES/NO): NO